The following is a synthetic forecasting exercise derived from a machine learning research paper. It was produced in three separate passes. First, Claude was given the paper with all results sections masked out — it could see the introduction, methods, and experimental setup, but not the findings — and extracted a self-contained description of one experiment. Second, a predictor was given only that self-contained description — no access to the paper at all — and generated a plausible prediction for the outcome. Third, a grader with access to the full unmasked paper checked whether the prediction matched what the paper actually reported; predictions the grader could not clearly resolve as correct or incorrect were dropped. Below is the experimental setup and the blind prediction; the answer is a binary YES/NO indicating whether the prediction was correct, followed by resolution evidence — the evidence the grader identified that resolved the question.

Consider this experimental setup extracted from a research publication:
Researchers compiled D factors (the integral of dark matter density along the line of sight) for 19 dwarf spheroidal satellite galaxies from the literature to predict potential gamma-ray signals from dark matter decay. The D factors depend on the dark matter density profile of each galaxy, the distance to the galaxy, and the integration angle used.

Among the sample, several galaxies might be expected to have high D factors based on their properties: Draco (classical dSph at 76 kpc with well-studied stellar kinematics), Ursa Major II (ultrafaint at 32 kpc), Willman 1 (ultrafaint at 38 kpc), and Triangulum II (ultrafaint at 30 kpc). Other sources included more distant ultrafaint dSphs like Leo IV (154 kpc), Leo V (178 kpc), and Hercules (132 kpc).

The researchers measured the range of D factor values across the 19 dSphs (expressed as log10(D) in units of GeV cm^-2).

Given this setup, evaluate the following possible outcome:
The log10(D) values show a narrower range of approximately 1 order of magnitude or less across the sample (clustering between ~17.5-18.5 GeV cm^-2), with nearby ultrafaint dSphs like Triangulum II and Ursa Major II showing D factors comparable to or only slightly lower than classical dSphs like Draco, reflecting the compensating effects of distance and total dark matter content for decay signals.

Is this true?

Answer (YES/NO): NO